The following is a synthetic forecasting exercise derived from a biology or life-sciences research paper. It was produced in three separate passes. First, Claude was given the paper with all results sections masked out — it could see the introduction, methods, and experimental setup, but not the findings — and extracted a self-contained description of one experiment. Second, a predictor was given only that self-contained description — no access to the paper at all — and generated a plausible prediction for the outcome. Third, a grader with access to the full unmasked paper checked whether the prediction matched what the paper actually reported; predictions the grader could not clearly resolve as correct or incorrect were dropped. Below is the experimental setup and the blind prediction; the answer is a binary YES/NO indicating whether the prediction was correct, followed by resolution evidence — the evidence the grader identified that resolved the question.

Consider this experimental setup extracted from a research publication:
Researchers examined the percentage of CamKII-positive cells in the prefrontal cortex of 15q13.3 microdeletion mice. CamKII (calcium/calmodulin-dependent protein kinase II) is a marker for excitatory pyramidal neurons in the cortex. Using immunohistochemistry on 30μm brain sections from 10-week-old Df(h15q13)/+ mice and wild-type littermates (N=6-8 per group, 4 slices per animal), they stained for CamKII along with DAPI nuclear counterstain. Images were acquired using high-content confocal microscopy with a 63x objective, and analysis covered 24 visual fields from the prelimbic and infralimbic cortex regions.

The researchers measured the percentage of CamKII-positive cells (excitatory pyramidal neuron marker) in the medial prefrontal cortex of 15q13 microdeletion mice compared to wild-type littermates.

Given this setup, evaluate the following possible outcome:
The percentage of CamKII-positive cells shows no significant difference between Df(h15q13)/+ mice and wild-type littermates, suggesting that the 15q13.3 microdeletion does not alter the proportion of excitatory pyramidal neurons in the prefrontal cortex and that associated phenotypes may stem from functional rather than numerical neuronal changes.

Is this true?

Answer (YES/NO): YES